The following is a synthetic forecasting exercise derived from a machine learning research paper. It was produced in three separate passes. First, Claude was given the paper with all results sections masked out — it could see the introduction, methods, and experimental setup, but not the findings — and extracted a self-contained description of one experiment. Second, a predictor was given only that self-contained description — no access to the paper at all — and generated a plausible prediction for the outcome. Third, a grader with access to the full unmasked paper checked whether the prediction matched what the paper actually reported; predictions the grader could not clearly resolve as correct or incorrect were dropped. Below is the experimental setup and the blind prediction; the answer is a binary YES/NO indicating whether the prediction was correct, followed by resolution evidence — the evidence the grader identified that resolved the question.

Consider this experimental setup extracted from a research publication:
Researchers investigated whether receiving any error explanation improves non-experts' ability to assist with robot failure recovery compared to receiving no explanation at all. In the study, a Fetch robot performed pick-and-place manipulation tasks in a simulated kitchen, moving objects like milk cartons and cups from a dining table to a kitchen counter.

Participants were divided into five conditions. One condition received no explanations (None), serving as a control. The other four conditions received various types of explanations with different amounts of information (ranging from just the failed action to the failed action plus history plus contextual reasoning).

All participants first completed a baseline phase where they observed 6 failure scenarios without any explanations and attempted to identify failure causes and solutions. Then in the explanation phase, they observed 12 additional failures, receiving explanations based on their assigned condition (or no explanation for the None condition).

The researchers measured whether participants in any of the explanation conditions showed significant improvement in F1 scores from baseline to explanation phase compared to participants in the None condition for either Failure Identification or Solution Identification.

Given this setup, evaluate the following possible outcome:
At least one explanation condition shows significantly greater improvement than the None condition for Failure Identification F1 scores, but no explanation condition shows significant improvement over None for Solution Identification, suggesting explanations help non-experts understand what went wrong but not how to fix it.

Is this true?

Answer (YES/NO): NO